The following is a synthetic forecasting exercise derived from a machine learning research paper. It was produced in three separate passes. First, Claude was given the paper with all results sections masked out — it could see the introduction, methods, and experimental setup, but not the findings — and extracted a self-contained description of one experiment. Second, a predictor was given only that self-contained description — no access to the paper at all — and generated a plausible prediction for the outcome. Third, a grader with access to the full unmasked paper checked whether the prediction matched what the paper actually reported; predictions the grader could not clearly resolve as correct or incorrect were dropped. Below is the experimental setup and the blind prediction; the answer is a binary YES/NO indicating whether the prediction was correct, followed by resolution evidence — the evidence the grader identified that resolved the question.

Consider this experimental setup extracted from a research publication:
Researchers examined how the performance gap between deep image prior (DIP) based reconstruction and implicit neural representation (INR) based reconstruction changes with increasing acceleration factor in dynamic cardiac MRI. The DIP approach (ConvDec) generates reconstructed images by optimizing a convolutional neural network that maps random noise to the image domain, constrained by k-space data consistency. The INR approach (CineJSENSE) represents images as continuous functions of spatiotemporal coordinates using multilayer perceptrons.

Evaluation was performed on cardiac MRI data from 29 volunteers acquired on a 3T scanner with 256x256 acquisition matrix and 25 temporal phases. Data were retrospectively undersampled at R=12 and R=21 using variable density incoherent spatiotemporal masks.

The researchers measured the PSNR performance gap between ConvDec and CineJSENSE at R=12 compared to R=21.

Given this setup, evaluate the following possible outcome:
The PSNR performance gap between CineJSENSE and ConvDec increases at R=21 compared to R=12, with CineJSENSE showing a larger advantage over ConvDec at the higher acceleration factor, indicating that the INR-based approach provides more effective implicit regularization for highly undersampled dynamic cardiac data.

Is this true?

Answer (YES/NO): YES